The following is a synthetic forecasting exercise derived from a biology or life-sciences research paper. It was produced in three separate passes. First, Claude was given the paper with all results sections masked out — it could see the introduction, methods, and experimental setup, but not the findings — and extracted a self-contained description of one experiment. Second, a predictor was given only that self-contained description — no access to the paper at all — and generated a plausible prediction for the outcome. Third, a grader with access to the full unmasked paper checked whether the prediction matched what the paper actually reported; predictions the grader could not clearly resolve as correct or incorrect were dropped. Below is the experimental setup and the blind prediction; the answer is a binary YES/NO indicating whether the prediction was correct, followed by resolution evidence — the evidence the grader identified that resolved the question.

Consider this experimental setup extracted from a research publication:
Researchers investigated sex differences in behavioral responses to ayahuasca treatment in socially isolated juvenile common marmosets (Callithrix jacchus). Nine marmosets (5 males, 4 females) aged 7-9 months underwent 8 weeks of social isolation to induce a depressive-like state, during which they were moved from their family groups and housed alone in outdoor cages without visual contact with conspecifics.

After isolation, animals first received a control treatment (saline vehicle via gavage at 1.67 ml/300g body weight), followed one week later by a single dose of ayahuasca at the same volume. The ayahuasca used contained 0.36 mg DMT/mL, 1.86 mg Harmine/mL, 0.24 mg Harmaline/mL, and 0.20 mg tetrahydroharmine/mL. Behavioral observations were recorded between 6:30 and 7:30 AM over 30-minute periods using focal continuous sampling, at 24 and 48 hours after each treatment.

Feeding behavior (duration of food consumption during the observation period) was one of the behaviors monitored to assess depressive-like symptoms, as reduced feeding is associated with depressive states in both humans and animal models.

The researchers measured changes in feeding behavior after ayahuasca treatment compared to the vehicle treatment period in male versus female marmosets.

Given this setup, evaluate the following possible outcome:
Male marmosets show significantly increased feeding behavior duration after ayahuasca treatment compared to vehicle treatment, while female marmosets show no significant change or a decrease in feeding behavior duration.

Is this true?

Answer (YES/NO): YES